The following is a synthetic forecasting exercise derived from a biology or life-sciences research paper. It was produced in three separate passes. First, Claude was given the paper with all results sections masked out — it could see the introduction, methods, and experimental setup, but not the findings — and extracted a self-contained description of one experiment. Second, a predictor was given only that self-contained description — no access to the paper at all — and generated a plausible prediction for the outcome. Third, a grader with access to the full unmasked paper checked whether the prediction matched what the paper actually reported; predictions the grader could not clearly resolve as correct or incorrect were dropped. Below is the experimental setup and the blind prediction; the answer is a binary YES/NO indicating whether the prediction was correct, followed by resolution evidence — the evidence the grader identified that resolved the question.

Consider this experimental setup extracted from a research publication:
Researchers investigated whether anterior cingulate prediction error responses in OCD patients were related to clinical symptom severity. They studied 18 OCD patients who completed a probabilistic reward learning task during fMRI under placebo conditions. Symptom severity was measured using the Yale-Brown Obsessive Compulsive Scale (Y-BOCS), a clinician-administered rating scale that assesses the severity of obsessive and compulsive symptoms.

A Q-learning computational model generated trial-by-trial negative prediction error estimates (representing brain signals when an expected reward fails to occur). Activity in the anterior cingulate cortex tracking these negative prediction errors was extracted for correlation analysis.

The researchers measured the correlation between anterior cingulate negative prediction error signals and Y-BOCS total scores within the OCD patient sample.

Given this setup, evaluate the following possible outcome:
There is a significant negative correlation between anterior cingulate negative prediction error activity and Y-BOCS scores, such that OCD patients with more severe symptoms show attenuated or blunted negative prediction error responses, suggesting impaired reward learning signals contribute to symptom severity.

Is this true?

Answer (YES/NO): NO